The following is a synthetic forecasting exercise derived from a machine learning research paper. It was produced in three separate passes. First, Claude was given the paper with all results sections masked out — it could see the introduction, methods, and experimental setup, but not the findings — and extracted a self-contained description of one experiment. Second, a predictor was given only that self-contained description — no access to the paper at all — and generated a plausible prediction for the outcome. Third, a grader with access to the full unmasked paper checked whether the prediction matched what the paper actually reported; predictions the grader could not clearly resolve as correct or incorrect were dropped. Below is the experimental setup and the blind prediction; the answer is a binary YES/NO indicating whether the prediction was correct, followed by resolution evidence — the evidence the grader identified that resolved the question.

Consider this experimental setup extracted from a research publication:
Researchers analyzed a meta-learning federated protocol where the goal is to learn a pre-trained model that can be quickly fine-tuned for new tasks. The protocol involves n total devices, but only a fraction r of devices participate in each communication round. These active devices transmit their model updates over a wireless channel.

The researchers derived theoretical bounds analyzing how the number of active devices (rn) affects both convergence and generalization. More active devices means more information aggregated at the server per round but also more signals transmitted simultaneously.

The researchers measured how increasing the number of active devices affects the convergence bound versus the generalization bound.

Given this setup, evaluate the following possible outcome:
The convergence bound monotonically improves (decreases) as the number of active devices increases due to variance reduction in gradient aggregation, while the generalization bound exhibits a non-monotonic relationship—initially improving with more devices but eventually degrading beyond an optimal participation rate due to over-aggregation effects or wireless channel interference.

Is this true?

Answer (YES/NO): NO